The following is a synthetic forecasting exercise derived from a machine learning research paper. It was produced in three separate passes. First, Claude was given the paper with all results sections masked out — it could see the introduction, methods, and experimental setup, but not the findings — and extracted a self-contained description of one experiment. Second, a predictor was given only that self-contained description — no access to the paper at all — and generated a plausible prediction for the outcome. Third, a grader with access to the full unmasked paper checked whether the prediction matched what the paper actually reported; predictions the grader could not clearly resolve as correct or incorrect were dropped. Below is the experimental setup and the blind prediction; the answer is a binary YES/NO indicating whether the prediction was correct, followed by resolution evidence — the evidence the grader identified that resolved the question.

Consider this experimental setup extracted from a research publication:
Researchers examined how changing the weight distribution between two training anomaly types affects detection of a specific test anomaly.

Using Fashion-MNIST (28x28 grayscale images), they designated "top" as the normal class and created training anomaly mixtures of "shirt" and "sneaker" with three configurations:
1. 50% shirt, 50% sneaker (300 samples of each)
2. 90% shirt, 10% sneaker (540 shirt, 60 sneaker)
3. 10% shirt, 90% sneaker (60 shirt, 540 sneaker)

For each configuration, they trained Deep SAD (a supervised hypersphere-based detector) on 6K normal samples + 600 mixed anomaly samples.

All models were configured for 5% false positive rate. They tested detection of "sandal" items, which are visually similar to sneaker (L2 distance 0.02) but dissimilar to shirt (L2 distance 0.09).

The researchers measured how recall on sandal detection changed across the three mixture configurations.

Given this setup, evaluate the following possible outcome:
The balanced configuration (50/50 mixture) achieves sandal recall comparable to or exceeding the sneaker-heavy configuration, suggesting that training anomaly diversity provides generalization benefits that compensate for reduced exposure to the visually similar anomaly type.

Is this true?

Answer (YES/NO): NO